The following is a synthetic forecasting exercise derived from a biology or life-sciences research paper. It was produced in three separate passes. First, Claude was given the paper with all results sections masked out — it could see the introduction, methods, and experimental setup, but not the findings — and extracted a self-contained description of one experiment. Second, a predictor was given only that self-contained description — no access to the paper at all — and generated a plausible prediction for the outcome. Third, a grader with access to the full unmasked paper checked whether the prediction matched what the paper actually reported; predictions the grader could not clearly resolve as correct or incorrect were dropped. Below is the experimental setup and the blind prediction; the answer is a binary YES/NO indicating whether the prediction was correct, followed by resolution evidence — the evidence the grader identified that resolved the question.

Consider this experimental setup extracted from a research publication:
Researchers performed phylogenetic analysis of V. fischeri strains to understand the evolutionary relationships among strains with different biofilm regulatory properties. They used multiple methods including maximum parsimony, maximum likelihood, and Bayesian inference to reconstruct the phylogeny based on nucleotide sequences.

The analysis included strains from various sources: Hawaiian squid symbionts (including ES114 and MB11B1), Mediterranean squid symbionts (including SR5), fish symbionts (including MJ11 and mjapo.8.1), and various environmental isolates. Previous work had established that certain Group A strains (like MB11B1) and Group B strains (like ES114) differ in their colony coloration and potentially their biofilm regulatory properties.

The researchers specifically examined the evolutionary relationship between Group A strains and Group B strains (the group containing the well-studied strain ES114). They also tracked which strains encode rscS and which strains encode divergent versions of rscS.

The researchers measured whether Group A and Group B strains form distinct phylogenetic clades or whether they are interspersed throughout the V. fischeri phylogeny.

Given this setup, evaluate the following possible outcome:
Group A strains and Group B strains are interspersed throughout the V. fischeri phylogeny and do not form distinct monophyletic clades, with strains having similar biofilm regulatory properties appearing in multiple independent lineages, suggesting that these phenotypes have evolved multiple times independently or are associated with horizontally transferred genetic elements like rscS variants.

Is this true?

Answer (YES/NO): NO